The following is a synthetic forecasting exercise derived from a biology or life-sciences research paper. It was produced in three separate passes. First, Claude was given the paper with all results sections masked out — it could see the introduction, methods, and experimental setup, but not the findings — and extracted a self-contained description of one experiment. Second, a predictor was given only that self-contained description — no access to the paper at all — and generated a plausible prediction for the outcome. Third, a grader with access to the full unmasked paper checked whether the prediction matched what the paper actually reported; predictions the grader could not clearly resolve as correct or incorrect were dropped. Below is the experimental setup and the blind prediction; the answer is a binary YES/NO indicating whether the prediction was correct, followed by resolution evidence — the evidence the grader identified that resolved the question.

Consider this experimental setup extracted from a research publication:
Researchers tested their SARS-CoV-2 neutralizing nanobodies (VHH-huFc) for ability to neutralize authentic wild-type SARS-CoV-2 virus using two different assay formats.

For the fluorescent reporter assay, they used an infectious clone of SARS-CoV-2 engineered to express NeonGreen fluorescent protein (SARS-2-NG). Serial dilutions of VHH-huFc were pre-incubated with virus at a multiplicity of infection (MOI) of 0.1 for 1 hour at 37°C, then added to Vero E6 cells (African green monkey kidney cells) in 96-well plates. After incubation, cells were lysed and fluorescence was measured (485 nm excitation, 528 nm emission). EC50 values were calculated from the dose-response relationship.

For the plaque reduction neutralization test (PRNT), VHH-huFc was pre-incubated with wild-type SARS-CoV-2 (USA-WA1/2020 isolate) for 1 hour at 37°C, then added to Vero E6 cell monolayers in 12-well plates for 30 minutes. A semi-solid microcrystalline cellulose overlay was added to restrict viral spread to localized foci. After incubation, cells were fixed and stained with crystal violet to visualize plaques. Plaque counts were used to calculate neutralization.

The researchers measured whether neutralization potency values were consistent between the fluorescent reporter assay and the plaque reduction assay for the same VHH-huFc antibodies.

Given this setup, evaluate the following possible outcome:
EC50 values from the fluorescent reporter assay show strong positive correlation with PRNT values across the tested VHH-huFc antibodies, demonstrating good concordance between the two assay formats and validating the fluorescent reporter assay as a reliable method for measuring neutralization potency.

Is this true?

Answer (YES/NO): NO